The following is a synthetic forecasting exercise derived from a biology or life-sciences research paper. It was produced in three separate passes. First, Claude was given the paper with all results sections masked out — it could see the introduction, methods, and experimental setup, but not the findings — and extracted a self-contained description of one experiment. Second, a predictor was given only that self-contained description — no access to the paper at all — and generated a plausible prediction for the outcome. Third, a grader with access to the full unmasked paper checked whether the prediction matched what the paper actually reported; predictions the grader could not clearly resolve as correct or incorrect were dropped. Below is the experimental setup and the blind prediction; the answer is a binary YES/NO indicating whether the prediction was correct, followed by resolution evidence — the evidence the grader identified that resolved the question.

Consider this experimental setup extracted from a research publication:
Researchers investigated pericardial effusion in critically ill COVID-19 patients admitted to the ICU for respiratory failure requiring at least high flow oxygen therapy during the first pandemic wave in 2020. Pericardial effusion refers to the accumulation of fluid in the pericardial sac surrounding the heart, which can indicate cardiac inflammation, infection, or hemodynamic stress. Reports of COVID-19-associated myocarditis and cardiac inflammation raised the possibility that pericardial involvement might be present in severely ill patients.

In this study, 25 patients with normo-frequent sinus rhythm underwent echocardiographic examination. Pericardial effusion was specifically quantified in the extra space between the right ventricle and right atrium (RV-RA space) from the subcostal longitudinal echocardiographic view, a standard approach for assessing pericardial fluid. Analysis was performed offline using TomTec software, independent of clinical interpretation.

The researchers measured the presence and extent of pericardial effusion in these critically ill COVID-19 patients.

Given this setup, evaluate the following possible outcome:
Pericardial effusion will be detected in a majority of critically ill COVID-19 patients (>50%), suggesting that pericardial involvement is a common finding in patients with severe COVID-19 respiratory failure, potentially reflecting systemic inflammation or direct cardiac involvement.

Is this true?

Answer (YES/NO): NO